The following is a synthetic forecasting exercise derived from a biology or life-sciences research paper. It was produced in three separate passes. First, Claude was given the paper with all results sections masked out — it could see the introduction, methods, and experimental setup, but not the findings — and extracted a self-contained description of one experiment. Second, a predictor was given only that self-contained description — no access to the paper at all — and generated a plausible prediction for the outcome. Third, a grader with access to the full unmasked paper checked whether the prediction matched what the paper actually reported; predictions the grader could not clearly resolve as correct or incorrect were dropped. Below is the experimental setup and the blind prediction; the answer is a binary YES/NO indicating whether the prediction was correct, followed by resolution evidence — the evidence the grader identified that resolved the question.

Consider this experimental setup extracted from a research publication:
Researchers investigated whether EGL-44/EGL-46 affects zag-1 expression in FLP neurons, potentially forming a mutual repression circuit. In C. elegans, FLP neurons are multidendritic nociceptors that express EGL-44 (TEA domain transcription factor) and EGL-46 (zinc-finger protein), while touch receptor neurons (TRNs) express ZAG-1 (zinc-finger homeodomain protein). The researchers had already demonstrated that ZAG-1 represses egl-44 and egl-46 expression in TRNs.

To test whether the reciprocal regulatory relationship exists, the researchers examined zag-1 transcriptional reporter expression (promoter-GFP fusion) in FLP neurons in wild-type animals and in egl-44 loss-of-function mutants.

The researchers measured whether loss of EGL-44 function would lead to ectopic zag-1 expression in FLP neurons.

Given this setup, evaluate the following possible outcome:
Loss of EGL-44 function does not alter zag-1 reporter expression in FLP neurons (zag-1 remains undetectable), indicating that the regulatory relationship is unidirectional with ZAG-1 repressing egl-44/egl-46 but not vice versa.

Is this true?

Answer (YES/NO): NO